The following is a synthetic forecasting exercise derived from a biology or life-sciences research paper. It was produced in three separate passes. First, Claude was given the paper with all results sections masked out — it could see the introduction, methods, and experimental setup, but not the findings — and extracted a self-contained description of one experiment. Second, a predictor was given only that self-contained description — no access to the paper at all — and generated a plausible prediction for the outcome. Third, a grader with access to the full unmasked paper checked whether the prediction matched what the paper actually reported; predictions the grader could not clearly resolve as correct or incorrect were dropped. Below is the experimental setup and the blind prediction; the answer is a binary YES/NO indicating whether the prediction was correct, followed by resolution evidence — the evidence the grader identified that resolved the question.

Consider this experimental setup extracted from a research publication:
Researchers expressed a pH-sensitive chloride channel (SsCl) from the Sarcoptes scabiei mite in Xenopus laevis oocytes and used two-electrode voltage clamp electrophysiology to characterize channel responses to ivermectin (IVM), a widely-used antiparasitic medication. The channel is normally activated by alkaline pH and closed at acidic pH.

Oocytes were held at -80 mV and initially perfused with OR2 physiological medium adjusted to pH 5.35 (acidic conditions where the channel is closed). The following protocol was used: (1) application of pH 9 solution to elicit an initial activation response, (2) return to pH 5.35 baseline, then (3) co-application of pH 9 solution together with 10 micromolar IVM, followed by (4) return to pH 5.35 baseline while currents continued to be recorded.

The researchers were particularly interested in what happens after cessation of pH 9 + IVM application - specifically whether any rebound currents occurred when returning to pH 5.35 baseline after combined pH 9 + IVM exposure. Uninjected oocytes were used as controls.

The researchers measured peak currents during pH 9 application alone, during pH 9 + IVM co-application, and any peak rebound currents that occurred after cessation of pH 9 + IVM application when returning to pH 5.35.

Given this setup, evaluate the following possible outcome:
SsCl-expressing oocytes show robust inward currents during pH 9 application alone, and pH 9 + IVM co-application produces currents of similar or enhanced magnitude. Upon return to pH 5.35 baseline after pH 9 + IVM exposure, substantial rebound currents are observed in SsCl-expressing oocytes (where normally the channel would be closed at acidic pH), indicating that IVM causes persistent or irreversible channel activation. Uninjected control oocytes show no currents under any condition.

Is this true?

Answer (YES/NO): YES